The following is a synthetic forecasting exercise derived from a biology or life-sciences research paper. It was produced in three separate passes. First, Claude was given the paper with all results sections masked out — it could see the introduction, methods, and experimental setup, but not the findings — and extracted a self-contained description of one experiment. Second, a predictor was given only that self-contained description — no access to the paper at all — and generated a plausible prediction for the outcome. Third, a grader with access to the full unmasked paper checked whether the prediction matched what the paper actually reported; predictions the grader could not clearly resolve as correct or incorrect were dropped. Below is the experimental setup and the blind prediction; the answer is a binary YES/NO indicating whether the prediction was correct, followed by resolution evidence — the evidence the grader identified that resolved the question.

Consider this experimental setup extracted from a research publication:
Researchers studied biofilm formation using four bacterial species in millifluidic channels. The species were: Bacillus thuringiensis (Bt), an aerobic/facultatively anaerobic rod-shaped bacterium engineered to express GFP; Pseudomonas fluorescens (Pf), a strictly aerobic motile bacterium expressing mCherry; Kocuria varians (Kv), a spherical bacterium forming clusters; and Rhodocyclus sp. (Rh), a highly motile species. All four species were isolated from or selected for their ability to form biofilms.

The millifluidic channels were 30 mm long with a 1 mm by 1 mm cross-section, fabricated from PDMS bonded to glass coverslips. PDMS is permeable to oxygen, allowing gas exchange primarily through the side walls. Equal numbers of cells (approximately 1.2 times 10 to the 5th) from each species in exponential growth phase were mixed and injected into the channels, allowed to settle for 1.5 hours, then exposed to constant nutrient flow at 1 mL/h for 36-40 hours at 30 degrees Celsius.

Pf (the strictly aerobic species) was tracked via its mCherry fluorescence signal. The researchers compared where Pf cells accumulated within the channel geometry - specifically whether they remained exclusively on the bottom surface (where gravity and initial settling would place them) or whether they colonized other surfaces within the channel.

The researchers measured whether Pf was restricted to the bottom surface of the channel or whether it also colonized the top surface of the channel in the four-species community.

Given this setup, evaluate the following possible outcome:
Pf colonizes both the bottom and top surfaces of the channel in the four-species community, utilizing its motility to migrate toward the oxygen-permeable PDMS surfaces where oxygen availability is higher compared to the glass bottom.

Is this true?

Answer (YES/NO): YES